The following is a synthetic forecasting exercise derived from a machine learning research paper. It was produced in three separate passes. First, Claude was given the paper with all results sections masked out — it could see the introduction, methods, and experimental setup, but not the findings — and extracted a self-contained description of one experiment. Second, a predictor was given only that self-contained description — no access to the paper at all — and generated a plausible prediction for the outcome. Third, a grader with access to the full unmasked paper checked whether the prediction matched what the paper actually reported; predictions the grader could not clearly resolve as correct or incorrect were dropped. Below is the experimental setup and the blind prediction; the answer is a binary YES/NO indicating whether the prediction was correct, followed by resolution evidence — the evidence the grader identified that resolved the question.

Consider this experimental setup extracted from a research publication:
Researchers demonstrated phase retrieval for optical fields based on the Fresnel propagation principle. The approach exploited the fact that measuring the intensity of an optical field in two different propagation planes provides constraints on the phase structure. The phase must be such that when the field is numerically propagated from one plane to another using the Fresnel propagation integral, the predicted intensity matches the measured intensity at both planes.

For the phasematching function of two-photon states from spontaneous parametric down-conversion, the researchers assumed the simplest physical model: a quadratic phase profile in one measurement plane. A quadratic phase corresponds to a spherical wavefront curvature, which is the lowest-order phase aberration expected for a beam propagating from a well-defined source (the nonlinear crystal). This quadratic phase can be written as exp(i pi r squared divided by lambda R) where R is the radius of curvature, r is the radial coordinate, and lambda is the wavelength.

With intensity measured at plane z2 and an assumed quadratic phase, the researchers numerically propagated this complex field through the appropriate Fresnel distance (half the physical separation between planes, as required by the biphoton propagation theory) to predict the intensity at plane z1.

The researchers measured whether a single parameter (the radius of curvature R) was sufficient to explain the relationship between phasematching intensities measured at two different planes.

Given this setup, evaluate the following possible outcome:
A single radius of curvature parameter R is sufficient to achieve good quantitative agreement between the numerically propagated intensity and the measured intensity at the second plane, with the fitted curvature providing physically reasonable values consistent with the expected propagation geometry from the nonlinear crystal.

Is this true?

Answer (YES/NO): YES